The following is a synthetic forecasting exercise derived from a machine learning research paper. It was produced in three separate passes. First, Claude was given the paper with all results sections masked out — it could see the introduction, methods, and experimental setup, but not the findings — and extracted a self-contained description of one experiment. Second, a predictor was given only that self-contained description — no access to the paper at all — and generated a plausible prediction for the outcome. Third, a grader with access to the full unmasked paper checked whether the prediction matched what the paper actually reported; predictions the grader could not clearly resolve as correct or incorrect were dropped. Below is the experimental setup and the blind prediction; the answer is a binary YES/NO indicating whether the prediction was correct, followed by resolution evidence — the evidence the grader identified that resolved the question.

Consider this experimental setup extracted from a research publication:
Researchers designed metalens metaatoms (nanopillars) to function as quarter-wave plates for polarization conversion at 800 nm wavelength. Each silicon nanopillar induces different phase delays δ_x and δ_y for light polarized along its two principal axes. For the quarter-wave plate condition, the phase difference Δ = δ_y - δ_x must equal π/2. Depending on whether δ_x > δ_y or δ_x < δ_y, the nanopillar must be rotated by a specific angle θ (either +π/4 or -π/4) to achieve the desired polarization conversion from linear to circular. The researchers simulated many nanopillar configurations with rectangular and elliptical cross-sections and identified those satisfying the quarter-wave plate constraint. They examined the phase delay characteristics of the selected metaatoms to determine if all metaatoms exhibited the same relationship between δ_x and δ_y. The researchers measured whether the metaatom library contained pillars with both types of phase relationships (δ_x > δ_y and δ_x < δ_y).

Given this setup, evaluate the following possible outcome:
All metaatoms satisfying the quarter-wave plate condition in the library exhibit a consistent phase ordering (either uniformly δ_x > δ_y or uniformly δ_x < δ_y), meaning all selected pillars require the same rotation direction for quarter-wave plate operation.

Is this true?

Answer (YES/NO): NO